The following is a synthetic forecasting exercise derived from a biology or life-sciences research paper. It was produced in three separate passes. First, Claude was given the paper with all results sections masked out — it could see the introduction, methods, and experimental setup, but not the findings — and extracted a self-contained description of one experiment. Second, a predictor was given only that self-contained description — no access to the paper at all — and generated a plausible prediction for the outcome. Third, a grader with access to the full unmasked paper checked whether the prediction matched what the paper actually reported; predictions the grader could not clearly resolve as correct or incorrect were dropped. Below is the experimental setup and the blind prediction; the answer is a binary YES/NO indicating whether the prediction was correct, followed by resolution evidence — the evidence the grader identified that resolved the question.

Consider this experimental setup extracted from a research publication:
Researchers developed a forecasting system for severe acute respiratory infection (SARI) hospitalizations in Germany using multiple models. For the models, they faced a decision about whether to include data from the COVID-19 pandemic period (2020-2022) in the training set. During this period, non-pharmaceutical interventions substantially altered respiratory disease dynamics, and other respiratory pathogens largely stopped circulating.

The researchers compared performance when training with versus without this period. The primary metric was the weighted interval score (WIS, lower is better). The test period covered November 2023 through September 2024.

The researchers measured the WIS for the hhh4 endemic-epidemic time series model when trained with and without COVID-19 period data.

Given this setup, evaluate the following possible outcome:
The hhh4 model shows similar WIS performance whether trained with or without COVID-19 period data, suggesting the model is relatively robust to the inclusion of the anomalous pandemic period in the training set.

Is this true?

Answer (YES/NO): NO